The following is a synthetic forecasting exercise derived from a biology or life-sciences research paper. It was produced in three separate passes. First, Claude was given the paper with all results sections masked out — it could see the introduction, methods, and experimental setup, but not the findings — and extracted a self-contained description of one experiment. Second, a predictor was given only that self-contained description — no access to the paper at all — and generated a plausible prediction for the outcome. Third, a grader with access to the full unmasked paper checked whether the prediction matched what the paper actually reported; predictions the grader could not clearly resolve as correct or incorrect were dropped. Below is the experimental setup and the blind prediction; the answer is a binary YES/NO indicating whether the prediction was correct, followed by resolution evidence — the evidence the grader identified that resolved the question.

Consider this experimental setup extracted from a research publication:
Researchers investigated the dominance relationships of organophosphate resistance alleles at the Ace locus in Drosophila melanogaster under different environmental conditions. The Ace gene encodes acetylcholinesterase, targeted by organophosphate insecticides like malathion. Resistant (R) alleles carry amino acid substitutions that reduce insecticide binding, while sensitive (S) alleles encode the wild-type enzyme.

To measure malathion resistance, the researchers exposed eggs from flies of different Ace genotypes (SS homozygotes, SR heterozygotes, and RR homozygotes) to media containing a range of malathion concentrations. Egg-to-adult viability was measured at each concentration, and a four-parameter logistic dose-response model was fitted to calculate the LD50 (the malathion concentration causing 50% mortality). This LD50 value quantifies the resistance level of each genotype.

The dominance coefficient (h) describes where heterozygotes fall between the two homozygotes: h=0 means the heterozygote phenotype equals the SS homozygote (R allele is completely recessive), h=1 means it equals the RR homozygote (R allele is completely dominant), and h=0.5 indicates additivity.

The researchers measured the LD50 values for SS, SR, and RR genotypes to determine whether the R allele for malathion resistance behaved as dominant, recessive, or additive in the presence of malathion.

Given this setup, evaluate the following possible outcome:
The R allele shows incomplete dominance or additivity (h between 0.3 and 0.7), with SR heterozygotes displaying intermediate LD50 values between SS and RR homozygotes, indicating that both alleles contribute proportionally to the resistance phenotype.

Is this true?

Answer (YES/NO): NO